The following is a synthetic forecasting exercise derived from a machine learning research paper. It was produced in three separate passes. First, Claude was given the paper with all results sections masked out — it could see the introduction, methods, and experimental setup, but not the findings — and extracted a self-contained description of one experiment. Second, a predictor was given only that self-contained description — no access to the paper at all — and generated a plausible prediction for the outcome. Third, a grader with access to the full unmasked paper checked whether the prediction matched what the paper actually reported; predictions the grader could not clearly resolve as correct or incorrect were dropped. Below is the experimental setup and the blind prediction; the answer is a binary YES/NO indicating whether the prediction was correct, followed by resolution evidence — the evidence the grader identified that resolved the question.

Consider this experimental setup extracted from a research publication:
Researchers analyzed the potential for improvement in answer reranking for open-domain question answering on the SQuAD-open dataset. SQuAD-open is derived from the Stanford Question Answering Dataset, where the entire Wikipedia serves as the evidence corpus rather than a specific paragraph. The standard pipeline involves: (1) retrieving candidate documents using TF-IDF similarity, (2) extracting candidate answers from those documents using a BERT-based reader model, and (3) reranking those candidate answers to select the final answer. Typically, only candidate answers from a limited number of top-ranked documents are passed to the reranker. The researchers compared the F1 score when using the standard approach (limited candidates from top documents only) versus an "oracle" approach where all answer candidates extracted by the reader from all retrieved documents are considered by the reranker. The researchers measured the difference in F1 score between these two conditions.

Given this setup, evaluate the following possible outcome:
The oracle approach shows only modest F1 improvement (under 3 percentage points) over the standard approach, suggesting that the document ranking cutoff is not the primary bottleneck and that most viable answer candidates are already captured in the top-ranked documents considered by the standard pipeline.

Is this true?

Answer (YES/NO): NO